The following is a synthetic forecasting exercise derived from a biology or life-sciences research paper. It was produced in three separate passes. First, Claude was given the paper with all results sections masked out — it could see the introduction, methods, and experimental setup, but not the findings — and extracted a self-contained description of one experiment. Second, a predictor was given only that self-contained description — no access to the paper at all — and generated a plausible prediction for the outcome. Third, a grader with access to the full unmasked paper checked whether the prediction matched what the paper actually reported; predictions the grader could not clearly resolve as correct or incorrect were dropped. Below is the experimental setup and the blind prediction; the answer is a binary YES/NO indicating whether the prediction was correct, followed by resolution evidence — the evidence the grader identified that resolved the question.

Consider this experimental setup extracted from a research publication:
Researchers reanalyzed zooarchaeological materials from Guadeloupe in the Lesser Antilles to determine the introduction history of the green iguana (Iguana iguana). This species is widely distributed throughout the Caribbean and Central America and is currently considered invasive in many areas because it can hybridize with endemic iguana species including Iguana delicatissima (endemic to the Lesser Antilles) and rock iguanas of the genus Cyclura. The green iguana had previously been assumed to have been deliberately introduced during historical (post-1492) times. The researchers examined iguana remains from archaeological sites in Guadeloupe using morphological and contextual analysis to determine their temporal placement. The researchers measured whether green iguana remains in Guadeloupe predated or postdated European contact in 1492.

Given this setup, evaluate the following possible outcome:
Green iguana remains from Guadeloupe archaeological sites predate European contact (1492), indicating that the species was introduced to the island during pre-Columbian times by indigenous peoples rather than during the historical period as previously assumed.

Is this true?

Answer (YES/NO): YES